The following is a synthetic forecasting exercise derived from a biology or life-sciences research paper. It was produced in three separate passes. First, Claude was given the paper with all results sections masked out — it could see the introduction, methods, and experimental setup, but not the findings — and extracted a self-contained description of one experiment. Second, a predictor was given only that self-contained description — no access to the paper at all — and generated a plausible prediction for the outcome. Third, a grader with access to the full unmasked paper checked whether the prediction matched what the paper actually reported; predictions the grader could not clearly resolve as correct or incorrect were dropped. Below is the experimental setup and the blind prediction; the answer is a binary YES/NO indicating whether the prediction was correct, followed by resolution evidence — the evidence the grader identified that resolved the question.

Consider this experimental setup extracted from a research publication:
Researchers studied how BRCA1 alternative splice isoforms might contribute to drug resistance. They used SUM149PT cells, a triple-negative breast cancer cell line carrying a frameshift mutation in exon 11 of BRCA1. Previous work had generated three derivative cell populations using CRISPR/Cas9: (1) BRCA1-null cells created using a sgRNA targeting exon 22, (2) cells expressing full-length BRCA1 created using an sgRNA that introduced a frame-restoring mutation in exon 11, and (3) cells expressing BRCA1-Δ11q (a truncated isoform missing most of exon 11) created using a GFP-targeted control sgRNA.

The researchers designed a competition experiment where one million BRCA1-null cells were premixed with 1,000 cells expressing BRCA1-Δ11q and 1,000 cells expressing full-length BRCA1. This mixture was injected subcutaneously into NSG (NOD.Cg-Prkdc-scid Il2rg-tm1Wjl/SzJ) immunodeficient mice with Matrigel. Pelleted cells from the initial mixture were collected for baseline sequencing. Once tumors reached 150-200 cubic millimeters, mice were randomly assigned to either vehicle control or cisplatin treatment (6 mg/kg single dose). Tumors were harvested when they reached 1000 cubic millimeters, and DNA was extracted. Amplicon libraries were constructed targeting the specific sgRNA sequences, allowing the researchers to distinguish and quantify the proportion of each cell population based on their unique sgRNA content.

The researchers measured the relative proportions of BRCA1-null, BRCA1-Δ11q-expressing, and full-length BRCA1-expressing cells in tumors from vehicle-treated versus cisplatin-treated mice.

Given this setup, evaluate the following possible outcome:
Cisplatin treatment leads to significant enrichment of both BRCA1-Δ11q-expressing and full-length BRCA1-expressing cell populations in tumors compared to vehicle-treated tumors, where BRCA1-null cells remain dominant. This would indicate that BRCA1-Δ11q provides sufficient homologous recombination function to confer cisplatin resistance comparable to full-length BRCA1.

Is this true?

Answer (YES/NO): YES